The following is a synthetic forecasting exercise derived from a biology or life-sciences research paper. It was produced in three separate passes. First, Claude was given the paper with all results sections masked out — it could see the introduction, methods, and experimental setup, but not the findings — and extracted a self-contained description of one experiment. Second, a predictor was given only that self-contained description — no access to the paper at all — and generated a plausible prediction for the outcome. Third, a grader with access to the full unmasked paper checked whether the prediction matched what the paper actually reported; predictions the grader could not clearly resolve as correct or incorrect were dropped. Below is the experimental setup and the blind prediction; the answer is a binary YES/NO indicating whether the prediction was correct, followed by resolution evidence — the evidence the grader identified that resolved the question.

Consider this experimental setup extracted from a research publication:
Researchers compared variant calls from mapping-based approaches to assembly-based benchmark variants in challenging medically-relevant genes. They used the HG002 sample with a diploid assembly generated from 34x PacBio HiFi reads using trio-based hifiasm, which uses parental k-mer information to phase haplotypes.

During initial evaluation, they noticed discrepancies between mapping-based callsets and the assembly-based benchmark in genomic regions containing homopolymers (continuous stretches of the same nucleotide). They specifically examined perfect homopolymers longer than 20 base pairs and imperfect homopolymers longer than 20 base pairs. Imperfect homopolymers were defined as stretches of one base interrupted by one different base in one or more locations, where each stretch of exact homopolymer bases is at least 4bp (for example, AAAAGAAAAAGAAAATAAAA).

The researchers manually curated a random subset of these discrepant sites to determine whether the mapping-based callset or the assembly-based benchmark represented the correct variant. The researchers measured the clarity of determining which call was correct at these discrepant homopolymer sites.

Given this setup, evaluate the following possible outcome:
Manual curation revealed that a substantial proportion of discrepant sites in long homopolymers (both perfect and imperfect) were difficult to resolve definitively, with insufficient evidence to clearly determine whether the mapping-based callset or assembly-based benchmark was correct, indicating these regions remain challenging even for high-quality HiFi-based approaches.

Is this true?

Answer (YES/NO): YES